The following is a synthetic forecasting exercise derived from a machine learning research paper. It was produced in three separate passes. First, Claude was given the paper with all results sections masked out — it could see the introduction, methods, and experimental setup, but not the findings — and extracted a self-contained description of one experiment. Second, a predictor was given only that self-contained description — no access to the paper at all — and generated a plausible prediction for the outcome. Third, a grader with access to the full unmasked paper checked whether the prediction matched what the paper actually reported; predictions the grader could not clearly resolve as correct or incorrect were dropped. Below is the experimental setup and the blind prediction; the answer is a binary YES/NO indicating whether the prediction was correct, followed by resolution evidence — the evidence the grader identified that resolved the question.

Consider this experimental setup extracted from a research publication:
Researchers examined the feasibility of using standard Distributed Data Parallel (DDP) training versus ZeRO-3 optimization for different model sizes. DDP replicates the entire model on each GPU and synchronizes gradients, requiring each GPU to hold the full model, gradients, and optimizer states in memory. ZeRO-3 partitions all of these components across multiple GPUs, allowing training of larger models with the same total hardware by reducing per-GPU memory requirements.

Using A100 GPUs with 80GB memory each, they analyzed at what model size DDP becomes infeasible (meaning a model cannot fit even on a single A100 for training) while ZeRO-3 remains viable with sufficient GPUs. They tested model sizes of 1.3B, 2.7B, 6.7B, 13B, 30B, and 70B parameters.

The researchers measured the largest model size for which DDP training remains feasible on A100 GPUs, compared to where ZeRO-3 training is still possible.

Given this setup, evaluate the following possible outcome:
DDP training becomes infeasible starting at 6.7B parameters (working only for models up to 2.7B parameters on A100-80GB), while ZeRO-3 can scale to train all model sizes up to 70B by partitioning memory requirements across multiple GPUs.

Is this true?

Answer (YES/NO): YES